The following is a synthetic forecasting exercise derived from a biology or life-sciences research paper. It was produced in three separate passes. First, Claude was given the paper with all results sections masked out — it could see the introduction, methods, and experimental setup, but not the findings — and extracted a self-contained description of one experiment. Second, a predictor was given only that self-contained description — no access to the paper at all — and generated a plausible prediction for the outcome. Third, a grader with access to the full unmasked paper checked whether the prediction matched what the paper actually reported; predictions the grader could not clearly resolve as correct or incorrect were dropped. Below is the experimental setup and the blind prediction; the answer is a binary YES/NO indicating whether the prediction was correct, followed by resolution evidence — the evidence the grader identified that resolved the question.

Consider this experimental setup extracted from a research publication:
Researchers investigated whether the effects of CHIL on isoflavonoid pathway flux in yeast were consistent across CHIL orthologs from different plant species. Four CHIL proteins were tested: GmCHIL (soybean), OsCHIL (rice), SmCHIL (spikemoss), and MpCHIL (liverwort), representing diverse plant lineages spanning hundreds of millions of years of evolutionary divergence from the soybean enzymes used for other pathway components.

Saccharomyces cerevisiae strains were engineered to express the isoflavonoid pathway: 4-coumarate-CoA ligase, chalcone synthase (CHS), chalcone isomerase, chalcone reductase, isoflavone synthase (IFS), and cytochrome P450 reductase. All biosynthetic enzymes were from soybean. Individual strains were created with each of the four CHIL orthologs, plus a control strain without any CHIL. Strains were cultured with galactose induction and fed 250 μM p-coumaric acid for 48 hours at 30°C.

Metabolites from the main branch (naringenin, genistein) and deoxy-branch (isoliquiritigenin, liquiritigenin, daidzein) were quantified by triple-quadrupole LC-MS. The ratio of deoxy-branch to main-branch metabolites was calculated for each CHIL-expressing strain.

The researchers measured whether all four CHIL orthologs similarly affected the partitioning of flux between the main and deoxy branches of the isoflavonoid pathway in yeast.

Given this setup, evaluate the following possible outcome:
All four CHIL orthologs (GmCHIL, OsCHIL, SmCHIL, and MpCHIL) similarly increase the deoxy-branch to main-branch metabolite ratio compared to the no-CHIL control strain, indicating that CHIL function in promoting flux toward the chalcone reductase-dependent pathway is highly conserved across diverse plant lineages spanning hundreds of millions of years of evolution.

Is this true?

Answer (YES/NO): NO